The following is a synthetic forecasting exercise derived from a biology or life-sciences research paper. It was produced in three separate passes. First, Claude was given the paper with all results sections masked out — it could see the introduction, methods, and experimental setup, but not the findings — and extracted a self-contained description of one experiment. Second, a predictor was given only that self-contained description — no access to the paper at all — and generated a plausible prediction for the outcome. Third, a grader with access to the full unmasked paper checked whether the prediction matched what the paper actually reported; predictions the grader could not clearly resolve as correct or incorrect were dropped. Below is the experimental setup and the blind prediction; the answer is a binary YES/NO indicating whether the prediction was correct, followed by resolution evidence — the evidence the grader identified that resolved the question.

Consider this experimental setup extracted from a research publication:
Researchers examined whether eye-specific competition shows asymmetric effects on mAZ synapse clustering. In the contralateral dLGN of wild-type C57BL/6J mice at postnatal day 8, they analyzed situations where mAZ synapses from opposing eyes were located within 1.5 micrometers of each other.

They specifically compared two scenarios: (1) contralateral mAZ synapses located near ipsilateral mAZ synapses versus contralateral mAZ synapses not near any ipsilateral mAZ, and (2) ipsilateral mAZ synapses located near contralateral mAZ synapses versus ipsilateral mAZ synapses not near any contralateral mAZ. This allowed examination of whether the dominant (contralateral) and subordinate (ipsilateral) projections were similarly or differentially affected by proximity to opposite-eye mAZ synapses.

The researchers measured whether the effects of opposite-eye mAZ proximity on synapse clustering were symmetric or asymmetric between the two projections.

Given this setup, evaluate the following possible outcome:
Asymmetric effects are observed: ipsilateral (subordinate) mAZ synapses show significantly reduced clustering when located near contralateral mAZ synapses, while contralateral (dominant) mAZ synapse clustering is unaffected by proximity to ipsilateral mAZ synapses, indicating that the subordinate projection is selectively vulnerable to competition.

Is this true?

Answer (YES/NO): YES